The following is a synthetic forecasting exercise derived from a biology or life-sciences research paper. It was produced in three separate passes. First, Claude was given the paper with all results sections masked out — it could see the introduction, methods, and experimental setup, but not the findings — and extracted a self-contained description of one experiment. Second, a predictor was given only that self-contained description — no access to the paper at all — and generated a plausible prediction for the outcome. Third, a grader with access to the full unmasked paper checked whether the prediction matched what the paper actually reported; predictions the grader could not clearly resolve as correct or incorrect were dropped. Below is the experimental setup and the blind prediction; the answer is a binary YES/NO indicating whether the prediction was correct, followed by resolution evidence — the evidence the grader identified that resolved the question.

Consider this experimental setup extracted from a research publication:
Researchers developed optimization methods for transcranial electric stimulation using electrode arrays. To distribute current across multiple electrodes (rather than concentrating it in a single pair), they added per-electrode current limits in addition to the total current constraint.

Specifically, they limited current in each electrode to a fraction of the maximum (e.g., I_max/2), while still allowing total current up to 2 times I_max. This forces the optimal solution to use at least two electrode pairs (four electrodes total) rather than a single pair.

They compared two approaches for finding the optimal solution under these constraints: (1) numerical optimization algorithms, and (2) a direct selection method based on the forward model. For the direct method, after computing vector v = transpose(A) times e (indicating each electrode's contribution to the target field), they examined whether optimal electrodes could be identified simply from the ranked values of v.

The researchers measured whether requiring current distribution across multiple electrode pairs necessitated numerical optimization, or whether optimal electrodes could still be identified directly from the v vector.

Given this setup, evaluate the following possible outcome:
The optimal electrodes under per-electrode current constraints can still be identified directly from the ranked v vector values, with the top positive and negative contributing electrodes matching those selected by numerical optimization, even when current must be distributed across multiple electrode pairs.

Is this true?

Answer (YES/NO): YES